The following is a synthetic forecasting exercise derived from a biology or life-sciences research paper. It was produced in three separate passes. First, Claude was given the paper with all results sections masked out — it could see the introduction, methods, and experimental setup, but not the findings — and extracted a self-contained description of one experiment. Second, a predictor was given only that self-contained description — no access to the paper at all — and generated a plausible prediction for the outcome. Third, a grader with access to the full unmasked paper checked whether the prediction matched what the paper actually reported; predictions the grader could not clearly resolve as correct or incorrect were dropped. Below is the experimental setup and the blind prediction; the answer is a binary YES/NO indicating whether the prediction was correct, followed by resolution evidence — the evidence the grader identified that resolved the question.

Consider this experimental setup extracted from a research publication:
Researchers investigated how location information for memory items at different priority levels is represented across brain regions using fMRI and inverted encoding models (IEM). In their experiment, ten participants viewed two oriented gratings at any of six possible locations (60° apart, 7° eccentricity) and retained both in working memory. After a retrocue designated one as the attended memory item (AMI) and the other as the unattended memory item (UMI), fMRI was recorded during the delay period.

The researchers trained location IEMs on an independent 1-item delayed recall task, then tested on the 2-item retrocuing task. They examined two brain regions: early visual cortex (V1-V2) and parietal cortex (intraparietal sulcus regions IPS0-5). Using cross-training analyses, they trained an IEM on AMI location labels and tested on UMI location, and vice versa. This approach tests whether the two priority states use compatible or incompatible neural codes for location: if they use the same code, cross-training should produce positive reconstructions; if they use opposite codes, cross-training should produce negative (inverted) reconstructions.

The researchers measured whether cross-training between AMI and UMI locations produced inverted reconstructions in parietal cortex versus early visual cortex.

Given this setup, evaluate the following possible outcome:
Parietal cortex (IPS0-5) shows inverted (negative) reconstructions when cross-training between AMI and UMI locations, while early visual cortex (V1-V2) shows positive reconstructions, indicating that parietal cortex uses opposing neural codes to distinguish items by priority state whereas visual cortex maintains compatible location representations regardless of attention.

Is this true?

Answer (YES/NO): NO